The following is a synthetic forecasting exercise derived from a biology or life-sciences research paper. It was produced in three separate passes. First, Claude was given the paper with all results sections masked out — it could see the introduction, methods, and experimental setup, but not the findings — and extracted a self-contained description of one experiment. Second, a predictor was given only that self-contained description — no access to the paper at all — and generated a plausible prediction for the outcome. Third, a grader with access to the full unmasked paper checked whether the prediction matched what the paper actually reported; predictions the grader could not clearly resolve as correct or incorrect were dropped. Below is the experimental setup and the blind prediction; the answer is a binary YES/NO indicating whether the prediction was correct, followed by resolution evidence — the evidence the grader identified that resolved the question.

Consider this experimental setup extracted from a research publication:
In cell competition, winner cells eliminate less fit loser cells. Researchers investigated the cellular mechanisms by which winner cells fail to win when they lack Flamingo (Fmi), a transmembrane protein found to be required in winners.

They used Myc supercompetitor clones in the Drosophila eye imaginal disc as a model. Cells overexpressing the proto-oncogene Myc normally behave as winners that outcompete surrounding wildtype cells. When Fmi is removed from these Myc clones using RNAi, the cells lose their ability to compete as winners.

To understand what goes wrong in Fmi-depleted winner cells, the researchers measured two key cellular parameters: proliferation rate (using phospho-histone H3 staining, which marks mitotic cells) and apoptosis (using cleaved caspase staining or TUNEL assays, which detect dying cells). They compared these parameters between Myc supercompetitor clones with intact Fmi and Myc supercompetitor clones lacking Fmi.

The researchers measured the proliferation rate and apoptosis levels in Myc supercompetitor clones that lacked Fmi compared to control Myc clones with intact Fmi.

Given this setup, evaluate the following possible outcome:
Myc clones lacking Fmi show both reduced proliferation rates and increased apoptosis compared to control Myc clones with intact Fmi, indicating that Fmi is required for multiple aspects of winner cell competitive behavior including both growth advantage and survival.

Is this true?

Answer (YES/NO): YES